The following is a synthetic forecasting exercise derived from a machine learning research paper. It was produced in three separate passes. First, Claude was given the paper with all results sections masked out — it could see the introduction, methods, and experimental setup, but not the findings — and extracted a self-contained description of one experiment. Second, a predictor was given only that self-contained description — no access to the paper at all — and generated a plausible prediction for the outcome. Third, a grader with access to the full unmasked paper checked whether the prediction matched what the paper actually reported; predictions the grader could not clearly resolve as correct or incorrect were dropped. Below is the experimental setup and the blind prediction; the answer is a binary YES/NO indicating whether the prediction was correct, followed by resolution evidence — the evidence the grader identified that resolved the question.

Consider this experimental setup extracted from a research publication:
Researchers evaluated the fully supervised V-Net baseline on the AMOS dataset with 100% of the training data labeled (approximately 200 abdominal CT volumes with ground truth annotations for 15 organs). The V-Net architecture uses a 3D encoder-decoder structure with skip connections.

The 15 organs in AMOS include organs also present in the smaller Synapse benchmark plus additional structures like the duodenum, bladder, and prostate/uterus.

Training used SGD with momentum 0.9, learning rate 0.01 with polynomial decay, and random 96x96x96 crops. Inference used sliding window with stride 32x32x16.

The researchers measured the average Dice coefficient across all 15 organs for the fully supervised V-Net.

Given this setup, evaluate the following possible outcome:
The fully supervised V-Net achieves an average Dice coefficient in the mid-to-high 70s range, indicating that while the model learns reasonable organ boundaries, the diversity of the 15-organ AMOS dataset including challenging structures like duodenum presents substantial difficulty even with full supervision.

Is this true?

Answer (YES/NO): YES